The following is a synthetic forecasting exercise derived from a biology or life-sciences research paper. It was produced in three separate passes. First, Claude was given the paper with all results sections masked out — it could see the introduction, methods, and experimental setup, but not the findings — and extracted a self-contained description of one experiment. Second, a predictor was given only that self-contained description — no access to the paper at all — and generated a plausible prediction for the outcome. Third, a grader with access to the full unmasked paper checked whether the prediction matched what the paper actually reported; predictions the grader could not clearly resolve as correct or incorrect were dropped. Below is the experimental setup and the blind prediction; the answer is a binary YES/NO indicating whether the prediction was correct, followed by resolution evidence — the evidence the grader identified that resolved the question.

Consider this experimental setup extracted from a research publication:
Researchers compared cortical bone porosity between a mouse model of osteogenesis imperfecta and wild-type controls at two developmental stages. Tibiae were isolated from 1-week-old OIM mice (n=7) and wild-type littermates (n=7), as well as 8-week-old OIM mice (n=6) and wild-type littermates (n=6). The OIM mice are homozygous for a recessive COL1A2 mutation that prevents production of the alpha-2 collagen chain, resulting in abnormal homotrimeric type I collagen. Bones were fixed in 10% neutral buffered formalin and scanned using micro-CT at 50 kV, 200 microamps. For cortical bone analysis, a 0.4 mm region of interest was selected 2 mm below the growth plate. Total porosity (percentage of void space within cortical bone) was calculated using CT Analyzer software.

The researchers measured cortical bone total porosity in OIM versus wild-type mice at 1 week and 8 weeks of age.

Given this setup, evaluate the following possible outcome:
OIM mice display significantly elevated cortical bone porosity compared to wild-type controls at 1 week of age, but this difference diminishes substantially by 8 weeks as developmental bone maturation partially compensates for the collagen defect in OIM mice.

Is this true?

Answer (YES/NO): NO